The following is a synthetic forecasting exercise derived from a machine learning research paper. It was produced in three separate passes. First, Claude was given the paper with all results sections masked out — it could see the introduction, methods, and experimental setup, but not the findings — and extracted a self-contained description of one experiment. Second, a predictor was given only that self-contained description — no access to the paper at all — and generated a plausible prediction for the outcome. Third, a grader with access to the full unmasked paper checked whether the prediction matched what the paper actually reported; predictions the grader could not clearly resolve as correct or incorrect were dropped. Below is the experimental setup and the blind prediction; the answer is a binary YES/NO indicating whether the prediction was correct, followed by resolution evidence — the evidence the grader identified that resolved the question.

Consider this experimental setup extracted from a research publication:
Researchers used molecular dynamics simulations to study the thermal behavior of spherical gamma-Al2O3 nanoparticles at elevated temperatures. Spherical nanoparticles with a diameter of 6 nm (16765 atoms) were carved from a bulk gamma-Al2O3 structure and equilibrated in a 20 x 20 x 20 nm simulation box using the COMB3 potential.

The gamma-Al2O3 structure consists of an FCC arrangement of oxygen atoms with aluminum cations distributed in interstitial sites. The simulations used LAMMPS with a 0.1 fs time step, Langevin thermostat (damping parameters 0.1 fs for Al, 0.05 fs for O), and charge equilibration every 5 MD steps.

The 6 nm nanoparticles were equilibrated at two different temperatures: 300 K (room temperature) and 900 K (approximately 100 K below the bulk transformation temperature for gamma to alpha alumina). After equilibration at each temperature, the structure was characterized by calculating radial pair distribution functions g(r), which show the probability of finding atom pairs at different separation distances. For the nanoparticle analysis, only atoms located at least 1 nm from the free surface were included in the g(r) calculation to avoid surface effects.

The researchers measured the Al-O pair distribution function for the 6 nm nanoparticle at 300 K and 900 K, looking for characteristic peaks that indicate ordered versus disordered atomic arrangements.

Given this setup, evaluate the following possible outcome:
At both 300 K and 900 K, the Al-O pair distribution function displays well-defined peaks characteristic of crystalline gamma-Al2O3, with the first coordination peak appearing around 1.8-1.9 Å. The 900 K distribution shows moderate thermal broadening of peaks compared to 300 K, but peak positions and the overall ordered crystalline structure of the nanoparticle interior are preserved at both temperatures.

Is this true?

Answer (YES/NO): NO